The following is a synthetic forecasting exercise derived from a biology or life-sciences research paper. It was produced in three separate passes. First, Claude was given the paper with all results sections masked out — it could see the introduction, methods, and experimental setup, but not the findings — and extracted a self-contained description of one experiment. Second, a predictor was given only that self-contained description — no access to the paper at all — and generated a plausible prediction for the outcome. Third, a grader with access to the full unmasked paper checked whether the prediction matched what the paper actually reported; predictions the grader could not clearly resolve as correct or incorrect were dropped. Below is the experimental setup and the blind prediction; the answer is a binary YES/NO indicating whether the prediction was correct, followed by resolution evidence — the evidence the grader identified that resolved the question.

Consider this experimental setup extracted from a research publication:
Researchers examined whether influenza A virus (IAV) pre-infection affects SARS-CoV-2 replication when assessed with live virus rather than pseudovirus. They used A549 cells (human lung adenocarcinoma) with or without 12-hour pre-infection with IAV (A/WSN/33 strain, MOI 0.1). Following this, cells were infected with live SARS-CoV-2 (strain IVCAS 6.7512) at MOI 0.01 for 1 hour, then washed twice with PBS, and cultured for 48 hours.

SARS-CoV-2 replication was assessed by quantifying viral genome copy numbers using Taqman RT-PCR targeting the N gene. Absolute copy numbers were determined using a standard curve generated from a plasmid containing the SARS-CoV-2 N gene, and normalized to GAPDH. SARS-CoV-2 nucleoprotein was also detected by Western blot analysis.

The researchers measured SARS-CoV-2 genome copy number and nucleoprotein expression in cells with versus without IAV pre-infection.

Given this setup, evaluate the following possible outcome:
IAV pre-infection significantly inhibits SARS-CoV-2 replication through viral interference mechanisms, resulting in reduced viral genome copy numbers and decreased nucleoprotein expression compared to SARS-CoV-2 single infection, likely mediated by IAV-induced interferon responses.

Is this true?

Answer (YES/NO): NO